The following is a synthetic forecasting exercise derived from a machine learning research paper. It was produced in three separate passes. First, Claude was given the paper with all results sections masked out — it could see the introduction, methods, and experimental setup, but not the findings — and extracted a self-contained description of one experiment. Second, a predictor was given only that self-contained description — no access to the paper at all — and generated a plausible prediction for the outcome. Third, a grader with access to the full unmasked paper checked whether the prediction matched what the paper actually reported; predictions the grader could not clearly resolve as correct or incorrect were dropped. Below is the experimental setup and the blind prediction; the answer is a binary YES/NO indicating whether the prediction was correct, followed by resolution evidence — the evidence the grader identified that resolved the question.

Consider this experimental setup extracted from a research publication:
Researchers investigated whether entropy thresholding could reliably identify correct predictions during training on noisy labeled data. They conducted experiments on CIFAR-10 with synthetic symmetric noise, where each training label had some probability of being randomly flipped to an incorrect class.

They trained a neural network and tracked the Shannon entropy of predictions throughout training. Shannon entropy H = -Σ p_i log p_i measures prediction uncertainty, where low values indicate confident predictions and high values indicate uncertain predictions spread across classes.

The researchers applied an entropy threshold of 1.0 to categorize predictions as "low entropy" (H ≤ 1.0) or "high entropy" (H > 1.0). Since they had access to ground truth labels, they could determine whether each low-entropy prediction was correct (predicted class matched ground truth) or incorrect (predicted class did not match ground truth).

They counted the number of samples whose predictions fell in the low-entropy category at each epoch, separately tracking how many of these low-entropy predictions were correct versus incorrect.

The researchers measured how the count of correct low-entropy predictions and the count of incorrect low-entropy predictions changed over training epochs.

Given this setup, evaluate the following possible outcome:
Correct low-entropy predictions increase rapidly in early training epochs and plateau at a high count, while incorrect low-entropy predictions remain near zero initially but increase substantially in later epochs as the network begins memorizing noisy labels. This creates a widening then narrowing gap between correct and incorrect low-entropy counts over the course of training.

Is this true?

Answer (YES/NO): YES